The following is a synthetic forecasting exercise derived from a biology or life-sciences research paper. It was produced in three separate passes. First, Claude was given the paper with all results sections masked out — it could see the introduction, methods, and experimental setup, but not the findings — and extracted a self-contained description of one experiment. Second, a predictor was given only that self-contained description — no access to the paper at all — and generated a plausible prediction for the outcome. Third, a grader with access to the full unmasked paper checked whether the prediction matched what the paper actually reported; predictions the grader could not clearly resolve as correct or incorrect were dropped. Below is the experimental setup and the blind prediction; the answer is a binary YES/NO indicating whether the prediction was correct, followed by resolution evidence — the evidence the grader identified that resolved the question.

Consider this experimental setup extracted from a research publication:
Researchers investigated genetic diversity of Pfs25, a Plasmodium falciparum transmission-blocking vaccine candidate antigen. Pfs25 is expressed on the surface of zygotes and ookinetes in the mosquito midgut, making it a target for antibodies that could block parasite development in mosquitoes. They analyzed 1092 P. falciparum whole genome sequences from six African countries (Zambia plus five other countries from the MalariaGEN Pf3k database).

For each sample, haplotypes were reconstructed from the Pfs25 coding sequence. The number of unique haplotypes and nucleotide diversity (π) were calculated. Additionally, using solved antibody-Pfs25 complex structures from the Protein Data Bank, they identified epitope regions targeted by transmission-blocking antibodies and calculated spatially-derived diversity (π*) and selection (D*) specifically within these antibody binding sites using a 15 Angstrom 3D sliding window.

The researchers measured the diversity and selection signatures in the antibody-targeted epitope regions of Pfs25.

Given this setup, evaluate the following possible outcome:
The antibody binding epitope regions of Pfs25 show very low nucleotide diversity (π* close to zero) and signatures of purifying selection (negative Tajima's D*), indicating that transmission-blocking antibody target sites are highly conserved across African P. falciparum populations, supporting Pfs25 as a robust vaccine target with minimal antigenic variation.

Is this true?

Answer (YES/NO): YES